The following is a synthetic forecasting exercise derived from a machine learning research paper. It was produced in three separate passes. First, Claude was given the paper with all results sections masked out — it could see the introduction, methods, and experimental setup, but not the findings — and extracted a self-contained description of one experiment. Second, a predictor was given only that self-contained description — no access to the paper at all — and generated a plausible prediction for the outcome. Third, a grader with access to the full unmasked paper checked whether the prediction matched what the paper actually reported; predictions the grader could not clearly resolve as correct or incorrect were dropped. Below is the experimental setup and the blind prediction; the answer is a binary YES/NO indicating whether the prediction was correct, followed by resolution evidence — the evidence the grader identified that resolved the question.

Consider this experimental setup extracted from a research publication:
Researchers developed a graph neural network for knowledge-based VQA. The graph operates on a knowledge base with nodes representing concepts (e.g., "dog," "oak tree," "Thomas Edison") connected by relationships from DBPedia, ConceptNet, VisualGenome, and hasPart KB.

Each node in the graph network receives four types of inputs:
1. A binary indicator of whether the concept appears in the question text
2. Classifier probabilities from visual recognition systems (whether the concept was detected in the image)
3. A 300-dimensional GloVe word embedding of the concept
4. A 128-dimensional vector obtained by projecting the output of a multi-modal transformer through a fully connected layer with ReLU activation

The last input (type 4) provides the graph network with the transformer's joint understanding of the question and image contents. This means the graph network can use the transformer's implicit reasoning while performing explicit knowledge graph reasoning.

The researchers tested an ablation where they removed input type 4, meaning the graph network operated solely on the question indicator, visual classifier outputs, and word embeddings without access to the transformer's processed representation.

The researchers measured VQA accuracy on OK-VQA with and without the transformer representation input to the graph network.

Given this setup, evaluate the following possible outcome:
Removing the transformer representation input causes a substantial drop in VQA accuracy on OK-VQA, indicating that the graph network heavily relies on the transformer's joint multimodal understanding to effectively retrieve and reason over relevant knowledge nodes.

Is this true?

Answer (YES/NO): NO